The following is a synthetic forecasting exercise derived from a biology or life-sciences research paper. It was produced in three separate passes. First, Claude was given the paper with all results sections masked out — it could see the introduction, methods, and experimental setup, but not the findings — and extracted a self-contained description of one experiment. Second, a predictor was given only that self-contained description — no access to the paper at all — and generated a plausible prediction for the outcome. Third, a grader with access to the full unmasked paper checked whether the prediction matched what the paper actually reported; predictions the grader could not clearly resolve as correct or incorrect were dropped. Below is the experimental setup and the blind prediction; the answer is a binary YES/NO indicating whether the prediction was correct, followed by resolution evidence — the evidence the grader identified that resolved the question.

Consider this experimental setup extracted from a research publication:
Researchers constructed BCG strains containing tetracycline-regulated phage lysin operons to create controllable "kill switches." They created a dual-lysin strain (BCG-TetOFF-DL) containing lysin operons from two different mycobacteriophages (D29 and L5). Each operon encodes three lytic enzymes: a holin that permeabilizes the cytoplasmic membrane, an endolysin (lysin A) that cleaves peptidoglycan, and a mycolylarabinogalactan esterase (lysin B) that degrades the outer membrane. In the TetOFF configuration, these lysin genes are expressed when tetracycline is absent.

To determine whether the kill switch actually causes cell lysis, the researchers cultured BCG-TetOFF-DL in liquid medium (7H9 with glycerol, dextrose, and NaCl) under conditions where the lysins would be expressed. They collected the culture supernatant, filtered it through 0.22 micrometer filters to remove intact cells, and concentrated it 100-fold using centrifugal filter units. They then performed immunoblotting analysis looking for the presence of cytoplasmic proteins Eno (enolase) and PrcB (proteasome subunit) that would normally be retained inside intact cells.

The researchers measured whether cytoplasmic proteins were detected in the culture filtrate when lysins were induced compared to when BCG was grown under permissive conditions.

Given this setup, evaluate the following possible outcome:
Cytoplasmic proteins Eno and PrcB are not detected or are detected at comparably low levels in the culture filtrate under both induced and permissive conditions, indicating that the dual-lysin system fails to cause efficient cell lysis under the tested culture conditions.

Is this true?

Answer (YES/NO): NO